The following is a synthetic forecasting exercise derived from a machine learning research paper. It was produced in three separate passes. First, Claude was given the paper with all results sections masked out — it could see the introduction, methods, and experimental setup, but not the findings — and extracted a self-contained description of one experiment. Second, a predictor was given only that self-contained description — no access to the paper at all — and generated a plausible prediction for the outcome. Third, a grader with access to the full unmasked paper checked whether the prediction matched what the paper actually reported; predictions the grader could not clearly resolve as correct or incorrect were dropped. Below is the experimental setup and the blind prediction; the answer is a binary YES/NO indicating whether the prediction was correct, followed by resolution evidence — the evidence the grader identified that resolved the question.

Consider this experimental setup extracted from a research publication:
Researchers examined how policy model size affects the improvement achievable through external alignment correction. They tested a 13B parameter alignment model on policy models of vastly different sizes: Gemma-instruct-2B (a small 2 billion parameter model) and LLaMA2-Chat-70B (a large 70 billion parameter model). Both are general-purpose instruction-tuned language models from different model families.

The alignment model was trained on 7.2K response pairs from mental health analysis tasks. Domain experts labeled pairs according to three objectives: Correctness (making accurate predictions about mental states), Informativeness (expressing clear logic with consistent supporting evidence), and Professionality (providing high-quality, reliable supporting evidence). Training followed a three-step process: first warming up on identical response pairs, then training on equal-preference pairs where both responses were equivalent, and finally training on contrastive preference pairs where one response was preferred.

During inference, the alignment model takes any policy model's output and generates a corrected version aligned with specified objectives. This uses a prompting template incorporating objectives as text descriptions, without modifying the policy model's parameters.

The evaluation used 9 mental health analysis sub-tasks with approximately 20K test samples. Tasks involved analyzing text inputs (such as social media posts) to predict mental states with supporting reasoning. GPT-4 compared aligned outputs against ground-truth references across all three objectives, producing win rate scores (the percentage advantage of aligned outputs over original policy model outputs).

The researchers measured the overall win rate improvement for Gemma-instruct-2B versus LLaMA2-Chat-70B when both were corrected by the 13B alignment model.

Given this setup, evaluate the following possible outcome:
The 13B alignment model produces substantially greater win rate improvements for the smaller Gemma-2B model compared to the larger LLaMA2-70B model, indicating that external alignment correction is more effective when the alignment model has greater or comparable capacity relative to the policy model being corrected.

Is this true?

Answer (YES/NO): YES